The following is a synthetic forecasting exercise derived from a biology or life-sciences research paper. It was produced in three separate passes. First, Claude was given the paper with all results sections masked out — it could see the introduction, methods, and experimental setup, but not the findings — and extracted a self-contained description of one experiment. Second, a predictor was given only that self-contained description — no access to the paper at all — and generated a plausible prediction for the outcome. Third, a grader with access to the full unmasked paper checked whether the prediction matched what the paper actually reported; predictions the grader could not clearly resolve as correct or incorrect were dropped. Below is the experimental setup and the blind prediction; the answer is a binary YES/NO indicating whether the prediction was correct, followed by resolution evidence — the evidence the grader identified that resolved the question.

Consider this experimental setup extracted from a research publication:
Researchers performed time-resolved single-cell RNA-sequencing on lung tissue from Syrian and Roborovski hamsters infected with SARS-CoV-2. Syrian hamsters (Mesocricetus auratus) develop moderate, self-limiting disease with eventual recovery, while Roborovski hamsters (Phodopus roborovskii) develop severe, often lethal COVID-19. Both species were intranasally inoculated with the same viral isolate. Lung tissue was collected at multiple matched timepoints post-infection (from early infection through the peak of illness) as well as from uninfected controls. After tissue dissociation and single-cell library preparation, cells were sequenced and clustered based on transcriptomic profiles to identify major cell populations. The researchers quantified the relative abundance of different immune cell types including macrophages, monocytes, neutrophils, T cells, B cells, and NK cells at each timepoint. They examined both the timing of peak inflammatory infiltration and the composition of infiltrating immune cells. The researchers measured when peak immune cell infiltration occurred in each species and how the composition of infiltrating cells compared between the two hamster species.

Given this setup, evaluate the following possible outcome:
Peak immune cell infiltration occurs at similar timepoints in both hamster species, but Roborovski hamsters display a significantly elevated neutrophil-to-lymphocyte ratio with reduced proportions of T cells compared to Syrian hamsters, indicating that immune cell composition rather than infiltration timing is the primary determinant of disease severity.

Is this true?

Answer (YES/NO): YES